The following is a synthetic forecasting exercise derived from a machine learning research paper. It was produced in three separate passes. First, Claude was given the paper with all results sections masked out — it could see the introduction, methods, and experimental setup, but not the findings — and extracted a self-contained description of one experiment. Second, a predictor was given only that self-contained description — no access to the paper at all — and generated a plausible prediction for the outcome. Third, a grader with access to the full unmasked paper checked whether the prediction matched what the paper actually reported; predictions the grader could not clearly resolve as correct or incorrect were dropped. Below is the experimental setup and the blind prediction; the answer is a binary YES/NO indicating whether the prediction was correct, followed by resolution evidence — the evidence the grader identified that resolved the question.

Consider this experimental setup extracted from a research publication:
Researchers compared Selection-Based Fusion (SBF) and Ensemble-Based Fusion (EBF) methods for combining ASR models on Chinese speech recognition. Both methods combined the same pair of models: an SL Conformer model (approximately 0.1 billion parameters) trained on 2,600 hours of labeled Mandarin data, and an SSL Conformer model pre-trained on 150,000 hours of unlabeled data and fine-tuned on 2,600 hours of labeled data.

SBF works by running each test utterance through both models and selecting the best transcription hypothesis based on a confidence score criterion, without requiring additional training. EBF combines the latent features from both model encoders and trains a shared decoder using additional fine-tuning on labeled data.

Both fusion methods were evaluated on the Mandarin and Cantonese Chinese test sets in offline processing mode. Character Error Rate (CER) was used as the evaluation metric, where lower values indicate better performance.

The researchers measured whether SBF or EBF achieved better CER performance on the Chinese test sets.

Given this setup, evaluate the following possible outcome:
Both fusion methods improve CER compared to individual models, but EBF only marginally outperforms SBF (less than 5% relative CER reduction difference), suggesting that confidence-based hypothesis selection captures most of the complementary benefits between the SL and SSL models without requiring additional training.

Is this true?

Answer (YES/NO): NO